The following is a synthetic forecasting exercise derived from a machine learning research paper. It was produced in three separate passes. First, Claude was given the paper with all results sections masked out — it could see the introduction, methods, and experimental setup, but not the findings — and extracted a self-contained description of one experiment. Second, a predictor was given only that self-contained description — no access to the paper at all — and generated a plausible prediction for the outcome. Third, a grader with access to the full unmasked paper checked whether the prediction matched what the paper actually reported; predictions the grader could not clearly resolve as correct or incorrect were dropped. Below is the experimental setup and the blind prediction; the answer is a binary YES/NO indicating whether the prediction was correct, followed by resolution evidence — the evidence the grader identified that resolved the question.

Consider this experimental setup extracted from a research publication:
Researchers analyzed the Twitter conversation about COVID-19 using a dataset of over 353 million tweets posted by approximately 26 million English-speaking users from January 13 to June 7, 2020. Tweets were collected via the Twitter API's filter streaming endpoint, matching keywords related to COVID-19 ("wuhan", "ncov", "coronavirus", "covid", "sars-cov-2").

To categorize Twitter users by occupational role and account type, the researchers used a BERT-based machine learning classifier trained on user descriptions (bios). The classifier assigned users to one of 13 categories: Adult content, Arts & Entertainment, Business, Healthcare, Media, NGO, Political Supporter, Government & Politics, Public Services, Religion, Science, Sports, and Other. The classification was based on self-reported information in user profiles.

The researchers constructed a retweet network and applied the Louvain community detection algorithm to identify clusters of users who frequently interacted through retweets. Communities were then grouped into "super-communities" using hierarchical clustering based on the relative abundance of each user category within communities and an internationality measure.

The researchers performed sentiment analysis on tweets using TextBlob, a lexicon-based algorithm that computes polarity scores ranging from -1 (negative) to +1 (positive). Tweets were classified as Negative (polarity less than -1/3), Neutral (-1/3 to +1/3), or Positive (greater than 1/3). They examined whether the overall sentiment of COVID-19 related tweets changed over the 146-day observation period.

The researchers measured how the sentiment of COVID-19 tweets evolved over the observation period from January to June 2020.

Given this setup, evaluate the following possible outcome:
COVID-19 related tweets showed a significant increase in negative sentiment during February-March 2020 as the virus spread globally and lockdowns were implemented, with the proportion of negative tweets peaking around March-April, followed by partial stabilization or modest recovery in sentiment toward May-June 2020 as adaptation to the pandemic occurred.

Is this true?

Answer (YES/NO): NO